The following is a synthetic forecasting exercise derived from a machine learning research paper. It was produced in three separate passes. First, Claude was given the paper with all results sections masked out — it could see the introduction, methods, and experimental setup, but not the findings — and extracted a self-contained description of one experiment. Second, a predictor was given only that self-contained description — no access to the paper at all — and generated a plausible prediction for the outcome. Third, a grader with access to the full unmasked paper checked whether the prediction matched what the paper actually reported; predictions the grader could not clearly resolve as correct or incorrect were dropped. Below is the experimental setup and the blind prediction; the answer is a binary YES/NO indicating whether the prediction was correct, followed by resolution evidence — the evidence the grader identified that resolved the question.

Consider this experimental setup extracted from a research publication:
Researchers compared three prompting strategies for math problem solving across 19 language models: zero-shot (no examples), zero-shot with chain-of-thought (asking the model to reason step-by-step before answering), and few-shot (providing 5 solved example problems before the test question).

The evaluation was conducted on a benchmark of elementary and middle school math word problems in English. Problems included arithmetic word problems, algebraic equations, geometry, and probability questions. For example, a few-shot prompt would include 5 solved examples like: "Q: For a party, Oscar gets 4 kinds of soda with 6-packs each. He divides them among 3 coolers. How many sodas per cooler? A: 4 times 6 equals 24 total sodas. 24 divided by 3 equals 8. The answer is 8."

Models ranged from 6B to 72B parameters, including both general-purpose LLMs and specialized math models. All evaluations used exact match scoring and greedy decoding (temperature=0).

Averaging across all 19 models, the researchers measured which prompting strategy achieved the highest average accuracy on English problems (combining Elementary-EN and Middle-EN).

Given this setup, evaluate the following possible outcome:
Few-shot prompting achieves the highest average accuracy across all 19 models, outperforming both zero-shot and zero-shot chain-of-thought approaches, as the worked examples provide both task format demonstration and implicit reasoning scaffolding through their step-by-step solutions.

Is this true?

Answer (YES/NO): NO